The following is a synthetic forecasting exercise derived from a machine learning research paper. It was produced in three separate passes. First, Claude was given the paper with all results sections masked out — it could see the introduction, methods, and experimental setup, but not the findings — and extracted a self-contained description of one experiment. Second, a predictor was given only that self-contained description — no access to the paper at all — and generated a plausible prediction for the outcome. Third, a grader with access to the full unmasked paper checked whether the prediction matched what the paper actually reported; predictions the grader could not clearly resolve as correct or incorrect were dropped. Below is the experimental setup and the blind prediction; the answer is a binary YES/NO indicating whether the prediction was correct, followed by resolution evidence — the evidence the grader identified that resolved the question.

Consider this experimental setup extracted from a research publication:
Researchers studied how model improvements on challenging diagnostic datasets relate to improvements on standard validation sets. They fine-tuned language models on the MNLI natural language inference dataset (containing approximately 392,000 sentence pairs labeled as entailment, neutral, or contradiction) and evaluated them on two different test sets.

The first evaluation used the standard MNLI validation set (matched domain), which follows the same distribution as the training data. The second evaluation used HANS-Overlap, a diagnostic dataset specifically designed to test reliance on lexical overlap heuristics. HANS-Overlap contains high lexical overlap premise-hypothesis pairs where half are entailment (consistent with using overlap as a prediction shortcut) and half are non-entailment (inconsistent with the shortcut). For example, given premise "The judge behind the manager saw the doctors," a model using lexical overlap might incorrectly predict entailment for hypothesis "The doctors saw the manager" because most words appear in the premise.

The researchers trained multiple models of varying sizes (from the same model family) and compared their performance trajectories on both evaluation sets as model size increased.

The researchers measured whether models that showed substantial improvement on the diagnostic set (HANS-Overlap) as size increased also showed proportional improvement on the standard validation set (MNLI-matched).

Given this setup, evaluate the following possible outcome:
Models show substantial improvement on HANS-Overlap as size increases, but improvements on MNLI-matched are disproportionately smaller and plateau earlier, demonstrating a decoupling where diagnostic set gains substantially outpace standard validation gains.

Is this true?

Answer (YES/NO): YES